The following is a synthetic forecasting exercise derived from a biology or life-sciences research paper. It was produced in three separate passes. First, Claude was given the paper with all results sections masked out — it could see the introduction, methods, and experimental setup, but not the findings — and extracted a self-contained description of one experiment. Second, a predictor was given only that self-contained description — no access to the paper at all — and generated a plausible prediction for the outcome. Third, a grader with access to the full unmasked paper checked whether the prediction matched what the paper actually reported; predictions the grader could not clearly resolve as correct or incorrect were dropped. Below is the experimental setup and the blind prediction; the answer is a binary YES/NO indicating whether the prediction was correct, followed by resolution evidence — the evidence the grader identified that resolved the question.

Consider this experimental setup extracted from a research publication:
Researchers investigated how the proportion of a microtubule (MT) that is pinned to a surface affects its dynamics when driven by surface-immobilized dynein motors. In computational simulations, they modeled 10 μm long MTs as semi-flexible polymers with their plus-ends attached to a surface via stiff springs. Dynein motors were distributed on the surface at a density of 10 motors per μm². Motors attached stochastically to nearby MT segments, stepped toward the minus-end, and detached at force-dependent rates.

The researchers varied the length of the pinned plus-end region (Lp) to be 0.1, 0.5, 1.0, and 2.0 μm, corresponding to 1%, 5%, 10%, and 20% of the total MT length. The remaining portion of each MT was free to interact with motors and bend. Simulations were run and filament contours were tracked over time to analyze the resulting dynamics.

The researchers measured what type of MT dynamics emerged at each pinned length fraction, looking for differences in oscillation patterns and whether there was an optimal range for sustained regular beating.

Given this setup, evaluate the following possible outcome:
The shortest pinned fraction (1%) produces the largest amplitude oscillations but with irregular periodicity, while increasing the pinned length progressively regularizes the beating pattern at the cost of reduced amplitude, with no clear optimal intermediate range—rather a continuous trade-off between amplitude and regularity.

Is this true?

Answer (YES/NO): NO